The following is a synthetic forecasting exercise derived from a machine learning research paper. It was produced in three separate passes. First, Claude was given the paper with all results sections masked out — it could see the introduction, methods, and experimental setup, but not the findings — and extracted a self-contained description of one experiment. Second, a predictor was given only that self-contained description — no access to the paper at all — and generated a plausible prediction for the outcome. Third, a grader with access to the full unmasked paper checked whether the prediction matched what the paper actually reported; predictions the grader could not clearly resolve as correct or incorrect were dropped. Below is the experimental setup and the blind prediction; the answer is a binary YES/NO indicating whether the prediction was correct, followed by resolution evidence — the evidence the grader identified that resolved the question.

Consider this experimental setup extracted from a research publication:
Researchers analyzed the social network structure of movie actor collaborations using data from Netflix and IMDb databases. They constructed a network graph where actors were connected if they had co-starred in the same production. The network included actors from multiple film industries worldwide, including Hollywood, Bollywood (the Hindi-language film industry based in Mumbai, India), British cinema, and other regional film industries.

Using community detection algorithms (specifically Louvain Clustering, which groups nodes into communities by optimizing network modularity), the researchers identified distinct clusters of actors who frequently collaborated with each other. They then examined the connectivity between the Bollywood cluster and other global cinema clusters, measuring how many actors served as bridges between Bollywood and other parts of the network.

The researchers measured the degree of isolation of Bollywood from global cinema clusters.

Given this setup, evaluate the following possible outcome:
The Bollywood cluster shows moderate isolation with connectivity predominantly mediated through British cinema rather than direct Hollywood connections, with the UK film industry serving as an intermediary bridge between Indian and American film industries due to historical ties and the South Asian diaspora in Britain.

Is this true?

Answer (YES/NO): NO